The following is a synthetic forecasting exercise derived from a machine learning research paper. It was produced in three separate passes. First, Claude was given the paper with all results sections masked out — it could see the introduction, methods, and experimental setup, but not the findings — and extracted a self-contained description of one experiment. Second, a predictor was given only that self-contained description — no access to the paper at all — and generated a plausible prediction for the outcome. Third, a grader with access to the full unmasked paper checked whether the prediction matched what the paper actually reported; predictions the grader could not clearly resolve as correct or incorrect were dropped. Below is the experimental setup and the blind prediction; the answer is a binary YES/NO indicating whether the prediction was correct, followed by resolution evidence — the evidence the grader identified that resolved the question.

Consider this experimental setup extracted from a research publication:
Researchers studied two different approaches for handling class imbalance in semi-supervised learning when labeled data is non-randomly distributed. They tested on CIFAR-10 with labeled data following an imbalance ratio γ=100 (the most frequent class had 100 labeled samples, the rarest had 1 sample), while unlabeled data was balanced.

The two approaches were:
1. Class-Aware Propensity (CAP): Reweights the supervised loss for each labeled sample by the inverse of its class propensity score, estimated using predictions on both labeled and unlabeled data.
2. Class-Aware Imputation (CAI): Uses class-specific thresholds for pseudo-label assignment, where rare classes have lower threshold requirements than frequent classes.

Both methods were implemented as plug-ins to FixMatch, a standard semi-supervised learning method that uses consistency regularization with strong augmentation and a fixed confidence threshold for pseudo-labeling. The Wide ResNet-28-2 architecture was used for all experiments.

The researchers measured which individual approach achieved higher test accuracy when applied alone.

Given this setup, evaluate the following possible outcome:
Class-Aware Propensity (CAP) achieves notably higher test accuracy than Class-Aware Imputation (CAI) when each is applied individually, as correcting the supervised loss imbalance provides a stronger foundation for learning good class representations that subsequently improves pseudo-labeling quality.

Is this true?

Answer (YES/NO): NO